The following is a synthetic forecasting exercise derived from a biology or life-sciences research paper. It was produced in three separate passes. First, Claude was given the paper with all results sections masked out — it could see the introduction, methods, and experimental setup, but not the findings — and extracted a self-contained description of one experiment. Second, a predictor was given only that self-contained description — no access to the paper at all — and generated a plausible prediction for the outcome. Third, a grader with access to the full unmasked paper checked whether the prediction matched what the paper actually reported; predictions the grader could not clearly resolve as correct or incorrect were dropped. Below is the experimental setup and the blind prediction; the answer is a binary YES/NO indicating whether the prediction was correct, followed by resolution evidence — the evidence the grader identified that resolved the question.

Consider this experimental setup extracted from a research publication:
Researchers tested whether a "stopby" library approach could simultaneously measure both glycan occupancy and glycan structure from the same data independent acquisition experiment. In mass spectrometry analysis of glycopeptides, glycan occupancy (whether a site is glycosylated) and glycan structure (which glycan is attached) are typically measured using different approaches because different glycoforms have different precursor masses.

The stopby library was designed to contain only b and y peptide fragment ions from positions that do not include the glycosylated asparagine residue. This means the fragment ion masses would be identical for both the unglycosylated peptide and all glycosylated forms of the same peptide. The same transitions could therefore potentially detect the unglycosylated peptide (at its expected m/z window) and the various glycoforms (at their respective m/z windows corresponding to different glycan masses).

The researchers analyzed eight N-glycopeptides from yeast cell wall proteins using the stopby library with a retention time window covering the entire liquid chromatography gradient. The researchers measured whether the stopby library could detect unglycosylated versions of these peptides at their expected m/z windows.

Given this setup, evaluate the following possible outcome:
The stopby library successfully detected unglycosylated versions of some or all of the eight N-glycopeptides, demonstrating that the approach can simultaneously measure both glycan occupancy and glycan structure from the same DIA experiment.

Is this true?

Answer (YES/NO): YES